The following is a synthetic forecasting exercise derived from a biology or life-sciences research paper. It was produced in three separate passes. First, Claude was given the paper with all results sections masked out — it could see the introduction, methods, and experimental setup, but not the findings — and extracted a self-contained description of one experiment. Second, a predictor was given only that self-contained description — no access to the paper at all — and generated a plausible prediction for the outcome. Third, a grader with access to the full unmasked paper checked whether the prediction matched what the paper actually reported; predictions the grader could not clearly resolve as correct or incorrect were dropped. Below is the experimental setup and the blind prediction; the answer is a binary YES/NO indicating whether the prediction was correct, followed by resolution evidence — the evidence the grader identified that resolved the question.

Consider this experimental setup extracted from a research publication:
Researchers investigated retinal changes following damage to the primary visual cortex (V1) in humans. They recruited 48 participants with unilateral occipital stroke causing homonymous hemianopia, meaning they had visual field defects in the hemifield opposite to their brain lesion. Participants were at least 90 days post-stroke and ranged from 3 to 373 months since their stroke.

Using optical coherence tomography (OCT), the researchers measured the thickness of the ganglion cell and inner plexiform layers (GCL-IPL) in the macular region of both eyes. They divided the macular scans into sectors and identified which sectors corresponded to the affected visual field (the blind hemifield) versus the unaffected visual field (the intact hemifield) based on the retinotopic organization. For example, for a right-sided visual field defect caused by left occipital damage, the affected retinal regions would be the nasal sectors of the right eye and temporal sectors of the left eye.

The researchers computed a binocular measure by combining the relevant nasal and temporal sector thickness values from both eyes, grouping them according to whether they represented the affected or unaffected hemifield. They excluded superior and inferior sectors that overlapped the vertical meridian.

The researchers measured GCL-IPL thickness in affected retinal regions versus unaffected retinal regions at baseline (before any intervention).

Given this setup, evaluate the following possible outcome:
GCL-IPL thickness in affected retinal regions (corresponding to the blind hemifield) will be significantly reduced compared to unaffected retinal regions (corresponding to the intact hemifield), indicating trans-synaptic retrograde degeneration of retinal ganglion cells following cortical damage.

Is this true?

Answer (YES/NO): YES